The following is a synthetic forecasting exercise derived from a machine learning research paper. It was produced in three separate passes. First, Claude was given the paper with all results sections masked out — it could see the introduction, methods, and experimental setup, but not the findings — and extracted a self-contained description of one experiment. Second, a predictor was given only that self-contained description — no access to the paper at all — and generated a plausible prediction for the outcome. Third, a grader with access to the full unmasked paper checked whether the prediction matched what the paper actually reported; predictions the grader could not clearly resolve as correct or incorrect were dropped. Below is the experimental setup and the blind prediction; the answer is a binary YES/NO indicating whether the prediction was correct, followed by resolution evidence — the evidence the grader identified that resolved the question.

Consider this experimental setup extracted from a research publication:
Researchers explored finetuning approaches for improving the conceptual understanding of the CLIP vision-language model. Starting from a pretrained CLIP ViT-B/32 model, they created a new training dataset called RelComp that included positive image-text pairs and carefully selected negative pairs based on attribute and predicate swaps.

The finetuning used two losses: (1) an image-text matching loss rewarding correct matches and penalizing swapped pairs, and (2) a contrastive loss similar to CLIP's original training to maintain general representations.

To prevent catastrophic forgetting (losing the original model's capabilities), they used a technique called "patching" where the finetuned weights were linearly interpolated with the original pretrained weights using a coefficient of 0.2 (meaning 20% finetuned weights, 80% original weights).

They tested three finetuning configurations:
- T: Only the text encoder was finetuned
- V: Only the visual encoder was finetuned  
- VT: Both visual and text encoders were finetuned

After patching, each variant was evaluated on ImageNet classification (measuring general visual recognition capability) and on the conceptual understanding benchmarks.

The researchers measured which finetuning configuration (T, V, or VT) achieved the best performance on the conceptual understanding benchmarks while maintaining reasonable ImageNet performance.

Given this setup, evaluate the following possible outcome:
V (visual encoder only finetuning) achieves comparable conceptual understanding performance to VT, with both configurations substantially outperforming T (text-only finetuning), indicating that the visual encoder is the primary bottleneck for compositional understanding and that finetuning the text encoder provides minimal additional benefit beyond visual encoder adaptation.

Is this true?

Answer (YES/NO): NO